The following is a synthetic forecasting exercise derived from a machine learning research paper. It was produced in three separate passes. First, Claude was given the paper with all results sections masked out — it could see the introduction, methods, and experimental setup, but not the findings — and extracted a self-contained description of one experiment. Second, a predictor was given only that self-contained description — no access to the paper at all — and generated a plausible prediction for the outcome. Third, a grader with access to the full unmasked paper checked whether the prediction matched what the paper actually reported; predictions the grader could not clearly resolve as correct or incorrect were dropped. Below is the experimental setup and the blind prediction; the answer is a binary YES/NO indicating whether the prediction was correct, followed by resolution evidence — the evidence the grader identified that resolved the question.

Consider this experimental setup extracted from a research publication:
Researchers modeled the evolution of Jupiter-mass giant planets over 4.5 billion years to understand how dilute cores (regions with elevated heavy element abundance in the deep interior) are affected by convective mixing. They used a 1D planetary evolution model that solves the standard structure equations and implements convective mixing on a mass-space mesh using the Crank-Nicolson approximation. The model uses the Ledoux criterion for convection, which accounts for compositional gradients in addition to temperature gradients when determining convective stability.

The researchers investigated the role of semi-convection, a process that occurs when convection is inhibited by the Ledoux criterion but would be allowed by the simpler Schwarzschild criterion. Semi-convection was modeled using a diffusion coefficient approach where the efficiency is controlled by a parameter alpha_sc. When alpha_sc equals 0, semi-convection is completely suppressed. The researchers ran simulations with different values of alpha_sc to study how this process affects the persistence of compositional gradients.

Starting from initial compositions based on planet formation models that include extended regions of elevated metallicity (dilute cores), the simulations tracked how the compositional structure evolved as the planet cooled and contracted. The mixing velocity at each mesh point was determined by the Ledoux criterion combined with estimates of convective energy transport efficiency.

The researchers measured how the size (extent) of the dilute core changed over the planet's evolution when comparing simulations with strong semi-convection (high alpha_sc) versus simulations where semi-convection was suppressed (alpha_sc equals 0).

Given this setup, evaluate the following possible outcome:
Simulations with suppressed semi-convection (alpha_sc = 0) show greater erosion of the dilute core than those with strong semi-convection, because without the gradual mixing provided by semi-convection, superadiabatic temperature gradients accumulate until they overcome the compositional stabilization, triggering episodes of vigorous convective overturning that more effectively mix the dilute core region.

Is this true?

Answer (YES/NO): NO